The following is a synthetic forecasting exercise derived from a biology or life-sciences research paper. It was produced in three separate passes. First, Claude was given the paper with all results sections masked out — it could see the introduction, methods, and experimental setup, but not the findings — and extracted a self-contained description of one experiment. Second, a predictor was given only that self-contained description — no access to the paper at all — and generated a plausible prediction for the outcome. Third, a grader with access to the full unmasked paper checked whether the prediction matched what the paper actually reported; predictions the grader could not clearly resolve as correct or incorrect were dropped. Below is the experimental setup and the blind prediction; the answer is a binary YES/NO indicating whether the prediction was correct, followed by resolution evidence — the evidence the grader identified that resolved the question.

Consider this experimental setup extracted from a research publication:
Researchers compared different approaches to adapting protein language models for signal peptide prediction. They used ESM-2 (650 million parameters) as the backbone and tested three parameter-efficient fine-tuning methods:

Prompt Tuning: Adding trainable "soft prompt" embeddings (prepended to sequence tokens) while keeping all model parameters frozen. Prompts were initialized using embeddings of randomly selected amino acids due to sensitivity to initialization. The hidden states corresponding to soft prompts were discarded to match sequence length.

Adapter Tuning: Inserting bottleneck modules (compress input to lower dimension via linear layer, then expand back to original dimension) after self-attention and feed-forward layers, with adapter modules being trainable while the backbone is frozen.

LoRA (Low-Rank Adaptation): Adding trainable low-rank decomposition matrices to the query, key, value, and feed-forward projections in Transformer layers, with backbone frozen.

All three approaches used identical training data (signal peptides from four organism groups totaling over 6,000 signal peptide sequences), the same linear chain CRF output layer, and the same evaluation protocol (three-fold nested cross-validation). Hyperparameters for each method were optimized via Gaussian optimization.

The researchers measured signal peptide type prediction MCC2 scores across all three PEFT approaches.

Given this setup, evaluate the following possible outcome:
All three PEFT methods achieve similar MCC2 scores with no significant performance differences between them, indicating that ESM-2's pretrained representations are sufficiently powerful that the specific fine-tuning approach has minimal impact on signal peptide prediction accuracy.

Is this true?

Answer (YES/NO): NO